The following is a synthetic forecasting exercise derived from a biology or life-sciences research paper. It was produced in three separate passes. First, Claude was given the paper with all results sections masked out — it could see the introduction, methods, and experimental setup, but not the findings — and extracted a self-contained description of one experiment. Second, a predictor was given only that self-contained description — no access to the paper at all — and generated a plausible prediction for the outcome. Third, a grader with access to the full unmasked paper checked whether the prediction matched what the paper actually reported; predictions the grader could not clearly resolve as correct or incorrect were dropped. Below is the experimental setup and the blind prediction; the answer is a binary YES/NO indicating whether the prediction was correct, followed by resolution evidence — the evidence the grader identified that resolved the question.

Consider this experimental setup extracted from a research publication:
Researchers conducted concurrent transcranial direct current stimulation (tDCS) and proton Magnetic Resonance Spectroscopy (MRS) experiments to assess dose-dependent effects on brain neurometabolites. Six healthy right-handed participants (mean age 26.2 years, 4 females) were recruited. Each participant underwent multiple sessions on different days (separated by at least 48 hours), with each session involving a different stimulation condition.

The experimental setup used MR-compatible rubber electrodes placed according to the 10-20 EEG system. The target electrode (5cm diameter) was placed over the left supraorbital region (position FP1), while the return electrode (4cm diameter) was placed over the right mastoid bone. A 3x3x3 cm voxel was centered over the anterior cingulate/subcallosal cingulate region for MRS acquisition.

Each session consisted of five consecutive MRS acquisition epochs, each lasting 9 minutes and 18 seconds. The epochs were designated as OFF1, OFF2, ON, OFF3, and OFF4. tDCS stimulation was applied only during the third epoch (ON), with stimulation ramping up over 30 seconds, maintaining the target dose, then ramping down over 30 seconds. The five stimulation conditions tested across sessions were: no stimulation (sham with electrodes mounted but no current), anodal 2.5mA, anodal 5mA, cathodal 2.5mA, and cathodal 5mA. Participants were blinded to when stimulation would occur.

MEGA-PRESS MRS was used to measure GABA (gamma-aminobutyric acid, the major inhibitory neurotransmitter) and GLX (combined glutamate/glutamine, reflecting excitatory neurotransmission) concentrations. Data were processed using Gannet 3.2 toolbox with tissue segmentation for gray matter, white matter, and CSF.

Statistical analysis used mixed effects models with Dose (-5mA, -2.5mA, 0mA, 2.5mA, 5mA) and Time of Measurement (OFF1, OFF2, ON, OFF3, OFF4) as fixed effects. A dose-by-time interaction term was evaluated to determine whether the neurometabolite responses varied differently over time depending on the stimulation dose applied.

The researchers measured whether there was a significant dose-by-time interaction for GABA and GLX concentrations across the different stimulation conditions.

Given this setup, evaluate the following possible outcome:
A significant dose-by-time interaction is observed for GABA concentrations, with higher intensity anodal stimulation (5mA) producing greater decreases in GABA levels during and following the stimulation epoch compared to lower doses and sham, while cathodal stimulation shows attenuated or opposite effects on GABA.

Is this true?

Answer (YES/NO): NO